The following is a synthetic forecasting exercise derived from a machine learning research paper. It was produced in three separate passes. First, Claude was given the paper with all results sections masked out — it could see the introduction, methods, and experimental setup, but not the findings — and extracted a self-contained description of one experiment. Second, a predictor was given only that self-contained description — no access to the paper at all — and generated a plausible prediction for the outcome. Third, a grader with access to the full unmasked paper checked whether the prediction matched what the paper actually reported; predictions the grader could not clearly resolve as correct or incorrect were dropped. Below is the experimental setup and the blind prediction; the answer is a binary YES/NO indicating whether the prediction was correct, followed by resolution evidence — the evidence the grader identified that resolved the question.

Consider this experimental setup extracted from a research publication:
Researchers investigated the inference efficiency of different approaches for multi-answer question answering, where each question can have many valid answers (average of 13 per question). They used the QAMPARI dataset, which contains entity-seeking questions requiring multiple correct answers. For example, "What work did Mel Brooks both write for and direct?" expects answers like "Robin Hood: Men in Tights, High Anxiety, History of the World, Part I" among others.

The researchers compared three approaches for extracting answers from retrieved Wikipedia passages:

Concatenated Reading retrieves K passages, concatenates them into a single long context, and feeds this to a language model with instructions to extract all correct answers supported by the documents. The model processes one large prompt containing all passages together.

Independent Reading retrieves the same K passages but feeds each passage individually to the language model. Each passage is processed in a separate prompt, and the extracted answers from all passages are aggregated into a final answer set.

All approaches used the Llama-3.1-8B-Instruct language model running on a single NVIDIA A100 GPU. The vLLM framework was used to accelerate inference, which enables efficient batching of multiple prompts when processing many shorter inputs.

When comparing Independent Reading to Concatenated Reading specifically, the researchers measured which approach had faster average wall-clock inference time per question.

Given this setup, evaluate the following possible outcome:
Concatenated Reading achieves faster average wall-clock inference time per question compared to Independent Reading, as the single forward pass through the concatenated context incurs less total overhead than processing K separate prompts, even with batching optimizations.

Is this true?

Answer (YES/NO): NO